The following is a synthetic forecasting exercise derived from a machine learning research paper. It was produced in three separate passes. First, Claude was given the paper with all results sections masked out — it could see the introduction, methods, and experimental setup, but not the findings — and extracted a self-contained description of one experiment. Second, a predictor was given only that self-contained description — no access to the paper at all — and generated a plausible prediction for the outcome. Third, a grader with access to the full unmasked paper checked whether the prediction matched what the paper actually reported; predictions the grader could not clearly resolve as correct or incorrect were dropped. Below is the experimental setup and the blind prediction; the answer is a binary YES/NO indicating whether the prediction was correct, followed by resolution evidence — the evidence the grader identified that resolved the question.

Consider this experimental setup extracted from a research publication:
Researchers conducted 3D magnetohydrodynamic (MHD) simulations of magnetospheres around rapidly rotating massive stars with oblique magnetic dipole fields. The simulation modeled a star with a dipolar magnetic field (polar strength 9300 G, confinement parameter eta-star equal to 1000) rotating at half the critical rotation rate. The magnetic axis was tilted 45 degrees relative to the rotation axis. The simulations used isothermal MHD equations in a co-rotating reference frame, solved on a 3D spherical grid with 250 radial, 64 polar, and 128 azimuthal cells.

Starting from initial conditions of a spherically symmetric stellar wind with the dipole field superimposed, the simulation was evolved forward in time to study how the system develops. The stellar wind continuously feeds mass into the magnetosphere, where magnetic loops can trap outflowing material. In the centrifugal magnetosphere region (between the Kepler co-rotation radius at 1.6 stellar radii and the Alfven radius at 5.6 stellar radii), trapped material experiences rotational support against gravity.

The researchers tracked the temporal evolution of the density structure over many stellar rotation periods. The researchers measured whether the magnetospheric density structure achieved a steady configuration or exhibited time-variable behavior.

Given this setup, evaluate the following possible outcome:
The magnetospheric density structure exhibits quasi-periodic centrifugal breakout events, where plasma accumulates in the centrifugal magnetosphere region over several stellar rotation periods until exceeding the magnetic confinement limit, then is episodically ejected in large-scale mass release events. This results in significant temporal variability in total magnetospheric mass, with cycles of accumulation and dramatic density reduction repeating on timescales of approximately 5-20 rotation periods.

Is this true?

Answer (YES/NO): NO